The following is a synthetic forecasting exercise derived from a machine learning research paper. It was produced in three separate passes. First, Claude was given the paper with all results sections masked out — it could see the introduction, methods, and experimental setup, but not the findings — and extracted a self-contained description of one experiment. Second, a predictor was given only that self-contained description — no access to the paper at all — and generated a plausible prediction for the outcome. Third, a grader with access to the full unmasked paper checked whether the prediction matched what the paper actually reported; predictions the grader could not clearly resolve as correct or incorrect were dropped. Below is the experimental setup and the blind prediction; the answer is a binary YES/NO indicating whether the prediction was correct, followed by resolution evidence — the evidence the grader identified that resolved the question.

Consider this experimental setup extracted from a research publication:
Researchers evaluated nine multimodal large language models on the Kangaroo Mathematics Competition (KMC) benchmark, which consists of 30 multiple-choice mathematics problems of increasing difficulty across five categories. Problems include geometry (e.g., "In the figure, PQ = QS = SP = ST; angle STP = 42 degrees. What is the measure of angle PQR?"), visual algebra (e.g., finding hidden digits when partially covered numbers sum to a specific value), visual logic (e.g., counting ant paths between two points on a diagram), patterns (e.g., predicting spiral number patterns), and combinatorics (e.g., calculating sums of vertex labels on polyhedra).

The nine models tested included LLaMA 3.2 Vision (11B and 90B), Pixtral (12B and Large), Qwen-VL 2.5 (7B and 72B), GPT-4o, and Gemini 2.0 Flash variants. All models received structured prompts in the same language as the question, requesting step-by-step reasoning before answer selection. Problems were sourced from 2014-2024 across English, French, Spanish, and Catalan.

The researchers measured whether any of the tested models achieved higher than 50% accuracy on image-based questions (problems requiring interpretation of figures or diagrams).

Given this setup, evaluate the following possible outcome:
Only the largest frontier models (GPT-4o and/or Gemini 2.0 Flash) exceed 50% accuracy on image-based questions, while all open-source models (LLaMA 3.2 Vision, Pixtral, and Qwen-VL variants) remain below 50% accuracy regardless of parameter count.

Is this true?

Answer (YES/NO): NO